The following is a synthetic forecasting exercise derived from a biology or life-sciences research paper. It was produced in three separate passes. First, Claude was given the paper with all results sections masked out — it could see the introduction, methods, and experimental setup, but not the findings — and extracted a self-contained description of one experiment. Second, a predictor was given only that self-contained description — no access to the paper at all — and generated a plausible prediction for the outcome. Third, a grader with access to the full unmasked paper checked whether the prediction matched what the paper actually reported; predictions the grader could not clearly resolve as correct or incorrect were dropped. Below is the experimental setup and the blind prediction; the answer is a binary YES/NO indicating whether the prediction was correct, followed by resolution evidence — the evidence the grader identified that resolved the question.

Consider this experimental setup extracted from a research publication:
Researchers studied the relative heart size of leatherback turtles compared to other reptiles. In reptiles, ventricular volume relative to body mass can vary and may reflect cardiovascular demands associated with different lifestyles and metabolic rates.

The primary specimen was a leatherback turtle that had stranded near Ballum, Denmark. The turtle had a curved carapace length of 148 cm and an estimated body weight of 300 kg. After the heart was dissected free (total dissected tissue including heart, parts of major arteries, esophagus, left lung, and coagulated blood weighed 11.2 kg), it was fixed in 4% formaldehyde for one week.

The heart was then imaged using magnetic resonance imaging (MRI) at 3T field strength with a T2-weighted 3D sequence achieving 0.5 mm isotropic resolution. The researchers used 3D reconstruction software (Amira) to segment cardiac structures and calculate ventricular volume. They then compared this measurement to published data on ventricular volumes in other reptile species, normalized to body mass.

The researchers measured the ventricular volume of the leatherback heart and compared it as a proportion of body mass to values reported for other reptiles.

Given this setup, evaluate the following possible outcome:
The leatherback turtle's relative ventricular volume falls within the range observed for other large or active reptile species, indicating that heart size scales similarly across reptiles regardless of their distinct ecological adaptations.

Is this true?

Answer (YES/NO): NO